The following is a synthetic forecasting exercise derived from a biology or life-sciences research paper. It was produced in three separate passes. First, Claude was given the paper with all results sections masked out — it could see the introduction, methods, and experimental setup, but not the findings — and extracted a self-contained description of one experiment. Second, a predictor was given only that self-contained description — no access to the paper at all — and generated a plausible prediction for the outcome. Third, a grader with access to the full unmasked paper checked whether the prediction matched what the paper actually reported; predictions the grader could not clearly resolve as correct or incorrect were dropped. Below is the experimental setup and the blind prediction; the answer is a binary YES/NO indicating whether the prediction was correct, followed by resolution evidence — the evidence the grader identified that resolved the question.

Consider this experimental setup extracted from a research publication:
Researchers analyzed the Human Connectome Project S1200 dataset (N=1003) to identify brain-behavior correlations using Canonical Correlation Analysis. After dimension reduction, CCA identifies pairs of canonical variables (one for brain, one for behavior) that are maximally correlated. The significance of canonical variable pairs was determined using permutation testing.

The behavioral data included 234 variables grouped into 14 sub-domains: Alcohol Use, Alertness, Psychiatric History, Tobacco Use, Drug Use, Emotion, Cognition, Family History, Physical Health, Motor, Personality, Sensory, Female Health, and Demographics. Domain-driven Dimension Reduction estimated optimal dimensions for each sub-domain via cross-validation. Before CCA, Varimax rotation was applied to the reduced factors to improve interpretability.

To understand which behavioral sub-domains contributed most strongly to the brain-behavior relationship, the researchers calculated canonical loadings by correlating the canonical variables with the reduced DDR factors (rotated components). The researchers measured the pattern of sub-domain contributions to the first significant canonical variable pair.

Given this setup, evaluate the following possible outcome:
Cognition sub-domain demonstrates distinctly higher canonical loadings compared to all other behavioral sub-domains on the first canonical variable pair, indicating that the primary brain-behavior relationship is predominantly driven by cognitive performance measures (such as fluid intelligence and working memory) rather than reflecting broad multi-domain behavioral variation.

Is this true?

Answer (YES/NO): NO